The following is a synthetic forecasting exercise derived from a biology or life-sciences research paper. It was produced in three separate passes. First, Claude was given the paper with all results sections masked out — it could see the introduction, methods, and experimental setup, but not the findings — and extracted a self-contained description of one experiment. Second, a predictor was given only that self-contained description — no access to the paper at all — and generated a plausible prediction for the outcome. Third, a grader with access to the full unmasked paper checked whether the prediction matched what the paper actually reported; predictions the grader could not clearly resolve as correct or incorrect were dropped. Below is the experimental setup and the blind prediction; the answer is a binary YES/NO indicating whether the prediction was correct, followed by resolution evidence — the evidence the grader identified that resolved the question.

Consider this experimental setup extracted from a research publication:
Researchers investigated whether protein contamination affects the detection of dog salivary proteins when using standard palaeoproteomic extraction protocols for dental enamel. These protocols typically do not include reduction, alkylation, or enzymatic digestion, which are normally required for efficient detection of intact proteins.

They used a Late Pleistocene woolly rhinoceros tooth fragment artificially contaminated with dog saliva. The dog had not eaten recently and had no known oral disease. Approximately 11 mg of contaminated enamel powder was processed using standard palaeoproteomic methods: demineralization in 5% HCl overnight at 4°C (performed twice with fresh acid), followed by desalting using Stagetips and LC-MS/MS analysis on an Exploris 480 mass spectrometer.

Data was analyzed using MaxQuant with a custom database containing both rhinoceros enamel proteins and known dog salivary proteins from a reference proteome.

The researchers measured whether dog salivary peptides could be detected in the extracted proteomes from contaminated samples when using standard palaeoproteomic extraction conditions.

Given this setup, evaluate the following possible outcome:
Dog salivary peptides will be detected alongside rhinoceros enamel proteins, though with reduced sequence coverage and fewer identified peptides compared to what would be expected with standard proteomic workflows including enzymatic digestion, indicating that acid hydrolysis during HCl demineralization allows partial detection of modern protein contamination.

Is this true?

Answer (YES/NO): NO